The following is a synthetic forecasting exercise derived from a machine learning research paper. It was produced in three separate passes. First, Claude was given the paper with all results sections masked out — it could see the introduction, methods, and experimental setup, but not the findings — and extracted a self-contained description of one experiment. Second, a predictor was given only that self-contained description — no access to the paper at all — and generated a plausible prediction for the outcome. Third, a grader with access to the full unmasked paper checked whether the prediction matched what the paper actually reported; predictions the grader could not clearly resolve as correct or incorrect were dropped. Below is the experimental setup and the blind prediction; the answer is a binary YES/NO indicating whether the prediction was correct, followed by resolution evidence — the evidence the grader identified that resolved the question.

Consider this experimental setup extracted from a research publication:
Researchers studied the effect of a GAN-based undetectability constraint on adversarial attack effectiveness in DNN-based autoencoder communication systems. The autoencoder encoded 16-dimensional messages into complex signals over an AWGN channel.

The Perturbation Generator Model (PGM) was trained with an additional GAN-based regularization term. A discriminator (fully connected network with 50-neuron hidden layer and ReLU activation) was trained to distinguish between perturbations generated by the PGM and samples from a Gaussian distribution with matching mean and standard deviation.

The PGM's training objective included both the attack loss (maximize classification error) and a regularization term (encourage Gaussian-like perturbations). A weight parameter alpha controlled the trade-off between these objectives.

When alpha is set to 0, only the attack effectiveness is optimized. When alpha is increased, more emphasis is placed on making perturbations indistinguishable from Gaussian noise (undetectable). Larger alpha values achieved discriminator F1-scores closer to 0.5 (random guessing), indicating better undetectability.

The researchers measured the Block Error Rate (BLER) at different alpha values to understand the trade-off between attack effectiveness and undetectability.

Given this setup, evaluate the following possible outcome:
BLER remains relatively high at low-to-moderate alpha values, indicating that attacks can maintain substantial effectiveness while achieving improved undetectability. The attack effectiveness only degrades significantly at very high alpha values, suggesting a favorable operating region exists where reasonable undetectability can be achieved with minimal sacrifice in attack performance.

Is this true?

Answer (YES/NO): YES